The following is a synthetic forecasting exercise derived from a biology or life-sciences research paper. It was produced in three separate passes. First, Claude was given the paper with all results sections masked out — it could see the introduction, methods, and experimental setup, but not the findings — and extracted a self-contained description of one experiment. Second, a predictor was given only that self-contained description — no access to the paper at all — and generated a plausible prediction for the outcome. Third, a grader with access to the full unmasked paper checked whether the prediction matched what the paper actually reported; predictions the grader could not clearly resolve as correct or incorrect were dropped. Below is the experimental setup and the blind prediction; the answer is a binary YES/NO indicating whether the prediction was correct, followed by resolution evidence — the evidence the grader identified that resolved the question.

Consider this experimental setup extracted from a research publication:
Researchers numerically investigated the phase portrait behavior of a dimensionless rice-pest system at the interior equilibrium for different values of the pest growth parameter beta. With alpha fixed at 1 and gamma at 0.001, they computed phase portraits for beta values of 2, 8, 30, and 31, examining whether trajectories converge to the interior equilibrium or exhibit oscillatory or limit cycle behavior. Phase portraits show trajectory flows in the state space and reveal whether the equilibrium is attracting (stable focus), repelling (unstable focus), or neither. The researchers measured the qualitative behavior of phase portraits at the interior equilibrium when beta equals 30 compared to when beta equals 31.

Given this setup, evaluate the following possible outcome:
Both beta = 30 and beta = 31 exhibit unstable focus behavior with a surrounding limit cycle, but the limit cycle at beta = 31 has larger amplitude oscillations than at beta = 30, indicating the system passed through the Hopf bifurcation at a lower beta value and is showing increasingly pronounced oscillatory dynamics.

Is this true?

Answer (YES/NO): NO